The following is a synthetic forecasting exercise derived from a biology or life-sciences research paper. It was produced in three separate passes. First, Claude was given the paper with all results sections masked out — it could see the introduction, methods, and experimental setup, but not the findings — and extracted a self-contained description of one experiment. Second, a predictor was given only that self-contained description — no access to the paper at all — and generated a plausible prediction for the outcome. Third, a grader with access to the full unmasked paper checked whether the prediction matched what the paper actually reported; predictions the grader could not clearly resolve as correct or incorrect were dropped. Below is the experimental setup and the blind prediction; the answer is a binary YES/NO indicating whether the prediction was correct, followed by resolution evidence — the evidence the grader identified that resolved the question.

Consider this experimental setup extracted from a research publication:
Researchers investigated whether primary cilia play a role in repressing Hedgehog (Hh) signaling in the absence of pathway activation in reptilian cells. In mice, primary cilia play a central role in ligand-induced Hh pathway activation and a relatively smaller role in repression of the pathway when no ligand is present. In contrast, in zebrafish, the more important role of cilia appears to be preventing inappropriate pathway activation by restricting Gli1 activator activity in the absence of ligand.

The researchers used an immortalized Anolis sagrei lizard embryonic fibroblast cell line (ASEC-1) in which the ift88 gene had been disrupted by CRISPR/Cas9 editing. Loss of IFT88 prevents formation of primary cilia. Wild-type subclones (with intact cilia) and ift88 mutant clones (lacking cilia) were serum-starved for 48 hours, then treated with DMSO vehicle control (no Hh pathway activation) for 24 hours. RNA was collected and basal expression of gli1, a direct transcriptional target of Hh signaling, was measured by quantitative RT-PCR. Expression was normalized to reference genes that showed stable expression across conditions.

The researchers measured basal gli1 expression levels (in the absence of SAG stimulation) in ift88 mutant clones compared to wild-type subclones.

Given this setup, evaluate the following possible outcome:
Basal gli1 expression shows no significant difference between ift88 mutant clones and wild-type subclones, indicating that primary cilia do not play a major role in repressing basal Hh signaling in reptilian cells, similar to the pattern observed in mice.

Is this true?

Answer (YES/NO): NO